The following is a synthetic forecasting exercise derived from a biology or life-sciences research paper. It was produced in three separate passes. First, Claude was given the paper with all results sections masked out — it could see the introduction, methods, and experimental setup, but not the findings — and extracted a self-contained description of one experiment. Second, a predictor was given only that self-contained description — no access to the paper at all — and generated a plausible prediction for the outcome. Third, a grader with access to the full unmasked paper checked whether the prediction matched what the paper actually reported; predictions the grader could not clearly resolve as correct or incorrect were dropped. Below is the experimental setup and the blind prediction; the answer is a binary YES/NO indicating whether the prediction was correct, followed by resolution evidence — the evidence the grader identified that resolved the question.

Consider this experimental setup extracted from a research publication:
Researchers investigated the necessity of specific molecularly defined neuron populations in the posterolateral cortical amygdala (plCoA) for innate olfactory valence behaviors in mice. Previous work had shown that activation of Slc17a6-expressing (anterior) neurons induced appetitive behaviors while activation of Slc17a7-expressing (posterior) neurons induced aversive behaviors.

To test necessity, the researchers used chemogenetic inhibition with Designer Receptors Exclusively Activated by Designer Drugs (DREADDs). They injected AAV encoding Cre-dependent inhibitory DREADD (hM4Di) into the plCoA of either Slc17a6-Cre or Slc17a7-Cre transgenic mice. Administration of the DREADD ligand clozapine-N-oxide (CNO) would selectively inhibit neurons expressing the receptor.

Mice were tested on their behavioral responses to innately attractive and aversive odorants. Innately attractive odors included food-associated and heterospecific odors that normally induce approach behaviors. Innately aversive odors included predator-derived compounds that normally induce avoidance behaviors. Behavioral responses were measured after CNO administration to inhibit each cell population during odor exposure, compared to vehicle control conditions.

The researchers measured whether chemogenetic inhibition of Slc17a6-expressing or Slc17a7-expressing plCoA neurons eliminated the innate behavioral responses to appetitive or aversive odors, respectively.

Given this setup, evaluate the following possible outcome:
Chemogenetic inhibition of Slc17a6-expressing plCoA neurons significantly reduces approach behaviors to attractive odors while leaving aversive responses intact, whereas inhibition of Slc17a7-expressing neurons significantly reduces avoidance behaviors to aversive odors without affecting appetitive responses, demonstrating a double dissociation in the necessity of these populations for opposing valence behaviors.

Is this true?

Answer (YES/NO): NO